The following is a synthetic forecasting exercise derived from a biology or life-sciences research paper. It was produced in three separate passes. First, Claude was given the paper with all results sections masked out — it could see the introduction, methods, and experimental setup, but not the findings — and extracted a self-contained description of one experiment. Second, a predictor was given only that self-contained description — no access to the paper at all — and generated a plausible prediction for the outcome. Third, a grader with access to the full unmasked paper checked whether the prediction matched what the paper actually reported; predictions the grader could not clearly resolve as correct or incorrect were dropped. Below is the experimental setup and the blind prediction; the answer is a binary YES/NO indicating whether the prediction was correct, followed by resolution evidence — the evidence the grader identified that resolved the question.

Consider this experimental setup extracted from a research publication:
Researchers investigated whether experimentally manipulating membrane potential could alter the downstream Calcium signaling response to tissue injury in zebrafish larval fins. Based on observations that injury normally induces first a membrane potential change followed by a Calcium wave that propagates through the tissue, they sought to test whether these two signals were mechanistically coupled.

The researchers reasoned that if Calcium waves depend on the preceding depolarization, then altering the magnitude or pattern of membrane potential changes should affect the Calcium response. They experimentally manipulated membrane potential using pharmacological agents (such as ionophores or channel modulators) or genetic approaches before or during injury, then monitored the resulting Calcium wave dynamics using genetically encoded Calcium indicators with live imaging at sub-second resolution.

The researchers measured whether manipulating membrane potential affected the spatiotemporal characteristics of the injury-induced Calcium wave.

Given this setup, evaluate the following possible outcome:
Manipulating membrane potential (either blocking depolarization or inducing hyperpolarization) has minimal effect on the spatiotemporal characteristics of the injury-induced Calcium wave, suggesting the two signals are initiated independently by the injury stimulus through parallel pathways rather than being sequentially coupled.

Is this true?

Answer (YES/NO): NO